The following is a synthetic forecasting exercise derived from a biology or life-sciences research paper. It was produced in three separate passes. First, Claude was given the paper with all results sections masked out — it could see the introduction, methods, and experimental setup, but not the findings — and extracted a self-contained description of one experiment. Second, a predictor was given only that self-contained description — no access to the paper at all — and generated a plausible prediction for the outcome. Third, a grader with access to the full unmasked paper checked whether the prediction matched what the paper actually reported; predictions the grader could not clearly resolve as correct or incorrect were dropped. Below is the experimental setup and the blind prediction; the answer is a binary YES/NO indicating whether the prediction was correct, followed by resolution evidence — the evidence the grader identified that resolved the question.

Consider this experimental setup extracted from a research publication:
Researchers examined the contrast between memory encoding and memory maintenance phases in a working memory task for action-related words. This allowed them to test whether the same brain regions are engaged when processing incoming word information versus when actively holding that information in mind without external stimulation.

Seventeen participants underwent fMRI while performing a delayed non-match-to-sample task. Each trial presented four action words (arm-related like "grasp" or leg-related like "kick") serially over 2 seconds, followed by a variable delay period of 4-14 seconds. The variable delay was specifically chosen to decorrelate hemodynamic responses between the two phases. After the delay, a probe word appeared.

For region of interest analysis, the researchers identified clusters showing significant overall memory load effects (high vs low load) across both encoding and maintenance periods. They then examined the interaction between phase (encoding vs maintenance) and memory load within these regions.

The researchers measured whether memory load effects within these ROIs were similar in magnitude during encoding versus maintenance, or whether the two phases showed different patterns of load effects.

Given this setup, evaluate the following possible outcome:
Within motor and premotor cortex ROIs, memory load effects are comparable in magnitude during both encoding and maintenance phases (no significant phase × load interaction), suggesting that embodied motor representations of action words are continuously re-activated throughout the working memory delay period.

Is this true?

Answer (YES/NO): NO